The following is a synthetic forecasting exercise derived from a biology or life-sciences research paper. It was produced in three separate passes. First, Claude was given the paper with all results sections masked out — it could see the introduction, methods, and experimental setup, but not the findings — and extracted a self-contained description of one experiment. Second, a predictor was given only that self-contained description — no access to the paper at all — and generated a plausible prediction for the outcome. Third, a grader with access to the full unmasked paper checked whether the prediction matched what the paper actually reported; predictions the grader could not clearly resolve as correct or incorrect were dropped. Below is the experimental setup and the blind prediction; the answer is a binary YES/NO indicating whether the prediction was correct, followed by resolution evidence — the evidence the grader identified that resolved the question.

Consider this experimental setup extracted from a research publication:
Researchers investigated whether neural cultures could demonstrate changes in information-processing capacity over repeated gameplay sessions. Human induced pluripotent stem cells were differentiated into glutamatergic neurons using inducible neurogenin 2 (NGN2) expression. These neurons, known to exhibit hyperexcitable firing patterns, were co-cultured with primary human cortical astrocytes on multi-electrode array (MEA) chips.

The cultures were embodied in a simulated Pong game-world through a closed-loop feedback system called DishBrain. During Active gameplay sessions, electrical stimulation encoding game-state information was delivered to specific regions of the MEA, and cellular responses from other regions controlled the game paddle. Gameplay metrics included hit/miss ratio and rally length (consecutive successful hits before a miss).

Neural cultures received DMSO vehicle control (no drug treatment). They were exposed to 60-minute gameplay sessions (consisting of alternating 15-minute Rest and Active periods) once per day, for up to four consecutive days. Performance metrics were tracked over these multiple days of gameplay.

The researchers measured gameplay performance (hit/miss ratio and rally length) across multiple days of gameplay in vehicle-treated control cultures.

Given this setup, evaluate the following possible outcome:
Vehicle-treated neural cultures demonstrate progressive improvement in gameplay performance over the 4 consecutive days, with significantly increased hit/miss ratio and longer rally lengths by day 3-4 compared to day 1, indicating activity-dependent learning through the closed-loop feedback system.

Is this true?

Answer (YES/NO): NO